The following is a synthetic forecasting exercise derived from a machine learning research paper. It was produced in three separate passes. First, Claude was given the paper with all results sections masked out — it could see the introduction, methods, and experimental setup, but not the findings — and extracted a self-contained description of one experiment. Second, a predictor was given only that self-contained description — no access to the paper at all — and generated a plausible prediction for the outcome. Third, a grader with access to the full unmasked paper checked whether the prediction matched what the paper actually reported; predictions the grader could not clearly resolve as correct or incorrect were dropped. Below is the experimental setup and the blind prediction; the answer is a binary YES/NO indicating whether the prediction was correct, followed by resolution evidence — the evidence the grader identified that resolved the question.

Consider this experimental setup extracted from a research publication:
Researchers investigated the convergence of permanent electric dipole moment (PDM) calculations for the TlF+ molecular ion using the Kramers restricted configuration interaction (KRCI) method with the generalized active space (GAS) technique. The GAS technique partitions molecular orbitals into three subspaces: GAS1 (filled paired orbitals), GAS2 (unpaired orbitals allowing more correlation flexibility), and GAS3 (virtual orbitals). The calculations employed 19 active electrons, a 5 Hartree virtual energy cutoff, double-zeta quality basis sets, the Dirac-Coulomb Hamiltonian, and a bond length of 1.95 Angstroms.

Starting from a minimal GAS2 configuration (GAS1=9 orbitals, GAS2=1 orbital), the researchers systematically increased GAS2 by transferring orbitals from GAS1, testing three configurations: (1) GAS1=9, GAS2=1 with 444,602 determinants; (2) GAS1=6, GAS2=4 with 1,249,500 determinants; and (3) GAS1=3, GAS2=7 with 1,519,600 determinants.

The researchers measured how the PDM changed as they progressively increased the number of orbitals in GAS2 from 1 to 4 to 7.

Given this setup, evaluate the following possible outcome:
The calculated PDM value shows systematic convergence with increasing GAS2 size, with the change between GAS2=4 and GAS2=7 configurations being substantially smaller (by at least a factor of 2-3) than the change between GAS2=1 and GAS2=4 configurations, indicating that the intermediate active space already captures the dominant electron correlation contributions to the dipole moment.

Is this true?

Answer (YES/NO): YES